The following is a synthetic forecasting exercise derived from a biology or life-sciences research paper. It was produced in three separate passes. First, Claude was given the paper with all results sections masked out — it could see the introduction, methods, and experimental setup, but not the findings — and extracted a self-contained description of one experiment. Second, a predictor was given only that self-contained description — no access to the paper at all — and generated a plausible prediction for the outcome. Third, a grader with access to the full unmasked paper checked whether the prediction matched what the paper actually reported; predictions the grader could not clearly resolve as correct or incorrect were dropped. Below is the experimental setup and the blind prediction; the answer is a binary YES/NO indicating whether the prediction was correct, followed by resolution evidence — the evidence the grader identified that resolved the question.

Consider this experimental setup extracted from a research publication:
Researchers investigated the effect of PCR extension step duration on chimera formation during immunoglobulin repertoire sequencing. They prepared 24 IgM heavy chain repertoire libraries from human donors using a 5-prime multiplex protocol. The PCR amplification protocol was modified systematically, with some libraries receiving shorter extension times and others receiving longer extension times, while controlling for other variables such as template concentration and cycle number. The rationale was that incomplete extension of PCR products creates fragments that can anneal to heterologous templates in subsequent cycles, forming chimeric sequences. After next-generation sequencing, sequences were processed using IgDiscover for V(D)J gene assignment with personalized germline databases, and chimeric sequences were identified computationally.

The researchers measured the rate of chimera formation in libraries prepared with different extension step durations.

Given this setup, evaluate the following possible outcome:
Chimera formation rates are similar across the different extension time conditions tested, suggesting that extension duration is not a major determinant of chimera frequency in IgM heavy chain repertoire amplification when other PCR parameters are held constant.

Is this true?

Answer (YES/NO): YES